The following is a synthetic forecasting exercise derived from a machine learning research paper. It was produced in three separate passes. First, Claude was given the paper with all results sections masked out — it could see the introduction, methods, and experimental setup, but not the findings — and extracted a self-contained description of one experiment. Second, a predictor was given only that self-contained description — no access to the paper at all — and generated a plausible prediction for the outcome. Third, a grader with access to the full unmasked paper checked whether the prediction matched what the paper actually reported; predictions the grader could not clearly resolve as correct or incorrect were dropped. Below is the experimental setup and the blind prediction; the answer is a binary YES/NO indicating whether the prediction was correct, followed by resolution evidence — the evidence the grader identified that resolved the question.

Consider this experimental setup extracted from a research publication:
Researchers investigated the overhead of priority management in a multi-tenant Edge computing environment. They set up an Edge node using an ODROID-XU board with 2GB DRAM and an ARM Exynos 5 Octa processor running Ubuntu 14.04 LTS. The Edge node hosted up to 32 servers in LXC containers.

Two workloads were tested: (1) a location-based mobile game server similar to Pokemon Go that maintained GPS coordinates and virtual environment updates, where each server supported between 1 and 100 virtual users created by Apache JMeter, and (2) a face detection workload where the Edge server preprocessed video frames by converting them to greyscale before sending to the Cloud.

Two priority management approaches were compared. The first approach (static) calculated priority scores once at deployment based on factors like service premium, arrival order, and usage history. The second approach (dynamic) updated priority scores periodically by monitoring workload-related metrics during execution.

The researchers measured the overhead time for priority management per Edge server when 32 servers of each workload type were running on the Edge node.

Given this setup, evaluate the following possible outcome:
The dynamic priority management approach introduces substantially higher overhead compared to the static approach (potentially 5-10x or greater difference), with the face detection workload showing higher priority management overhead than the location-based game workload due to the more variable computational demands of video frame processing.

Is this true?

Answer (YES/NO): NO